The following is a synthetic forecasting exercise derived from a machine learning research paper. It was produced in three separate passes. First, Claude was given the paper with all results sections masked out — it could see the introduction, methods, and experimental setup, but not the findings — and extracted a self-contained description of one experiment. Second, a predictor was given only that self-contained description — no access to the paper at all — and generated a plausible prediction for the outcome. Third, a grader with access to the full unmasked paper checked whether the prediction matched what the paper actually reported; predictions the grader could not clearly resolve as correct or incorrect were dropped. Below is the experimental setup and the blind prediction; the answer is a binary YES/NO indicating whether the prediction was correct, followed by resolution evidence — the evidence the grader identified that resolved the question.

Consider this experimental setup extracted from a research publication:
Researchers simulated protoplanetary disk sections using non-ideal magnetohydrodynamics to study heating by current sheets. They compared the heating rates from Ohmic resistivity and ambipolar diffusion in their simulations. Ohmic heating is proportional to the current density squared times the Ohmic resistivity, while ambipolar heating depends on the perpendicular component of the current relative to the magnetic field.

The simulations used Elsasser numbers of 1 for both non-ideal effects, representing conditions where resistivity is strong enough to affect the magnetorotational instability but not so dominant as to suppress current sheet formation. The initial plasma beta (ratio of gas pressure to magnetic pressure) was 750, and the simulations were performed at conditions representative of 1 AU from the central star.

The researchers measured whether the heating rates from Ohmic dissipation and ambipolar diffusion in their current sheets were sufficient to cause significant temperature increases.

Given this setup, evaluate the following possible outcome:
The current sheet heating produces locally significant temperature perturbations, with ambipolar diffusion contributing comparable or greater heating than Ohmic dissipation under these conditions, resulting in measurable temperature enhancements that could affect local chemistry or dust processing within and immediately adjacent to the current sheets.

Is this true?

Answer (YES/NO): YES